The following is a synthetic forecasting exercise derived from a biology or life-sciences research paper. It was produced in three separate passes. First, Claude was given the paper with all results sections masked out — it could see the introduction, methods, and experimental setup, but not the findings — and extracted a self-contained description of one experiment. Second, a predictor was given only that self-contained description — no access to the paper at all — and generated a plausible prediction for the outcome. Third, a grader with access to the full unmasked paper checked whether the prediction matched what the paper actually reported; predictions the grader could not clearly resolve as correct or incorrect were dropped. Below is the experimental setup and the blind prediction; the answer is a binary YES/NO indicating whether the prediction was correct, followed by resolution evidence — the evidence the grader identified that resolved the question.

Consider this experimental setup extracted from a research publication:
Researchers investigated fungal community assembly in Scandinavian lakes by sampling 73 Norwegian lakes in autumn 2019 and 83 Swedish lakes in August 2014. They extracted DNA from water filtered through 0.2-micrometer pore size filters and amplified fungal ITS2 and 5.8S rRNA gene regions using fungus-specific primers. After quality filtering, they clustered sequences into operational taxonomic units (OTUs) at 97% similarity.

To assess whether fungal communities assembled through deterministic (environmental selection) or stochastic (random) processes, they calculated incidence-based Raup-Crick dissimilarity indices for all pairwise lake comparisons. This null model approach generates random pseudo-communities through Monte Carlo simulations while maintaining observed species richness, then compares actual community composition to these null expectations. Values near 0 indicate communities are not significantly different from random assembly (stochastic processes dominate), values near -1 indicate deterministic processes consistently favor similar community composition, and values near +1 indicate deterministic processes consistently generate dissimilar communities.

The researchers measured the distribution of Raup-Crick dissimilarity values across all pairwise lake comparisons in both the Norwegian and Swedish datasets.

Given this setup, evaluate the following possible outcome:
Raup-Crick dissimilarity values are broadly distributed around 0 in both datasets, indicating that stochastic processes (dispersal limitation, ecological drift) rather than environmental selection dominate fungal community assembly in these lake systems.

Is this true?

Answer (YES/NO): YES